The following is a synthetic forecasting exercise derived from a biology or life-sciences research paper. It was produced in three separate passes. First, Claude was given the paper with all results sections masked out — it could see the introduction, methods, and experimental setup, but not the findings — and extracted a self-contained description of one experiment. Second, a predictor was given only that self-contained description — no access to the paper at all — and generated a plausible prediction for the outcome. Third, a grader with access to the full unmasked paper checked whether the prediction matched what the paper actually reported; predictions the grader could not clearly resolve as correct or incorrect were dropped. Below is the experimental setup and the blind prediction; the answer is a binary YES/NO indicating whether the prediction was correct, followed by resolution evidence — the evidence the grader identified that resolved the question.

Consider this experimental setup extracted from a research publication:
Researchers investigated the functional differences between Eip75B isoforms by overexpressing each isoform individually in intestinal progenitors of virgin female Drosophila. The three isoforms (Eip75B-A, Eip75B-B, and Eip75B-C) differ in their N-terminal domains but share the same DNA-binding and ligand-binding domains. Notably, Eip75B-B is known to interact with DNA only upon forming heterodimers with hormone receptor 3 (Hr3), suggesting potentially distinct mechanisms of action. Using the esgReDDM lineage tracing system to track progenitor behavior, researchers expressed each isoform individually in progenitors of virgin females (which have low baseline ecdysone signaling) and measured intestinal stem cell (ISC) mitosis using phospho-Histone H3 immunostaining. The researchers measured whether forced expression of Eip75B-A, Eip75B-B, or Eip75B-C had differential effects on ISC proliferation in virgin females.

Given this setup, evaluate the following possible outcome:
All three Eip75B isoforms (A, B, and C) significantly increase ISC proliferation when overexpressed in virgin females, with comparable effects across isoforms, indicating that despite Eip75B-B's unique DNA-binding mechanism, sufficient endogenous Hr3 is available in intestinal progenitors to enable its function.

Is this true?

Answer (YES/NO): NO